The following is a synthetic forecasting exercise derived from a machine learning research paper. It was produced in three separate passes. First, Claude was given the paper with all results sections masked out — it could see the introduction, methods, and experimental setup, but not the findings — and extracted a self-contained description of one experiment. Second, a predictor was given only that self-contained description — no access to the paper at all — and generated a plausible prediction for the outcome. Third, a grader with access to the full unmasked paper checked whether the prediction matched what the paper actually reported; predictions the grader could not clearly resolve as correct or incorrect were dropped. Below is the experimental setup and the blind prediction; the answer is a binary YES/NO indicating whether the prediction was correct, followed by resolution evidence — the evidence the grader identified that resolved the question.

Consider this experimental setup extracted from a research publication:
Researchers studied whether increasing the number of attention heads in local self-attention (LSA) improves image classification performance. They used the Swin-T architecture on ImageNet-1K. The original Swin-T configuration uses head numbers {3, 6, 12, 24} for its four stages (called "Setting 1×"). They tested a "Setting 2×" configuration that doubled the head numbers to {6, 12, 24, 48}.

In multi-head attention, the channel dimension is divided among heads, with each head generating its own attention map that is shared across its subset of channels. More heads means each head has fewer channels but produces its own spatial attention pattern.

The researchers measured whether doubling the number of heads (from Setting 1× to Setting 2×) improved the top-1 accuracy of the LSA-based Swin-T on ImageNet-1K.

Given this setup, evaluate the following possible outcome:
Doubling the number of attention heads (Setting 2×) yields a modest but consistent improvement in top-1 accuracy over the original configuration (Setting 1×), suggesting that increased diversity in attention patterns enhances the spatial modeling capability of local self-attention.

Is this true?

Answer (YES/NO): NO